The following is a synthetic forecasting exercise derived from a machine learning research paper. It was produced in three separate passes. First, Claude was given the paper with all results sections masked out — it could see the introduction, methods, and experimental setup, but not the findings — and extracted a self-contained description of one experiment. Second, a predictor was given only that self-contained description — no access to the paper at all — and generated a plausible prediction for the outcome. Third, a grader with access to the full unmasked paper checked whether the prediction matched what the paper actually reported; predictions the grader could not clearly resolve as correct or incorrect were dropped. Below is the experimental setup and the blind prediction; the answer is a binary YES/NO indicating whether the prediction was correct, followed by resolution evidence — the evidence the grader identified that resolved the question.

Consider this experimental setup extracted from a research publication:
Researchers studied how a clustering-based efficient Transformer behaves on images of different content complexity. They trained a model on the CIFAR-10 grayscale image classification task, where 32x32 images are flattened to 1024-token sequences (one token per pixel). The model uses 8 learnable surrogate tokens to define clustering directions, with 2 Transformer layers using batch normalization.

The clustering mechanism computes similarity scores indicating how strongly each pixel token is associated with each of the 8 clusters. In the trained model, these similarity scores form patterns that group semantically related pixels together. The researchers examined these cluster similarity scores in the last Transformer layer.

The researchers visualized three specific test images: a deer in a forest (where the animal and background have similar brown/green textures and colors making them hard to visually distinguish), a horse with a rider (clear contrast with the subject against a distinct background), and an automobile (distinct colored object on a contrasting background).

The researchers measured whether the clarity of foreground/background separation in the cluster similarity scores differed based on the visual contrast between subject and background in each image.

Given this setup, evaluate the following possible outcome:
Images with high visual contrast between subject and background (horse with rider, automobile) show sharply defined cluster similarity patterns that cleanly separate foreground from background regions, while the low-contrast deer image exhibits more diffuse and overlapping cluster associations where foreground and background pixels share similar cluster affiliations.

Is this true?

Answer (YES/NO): YES